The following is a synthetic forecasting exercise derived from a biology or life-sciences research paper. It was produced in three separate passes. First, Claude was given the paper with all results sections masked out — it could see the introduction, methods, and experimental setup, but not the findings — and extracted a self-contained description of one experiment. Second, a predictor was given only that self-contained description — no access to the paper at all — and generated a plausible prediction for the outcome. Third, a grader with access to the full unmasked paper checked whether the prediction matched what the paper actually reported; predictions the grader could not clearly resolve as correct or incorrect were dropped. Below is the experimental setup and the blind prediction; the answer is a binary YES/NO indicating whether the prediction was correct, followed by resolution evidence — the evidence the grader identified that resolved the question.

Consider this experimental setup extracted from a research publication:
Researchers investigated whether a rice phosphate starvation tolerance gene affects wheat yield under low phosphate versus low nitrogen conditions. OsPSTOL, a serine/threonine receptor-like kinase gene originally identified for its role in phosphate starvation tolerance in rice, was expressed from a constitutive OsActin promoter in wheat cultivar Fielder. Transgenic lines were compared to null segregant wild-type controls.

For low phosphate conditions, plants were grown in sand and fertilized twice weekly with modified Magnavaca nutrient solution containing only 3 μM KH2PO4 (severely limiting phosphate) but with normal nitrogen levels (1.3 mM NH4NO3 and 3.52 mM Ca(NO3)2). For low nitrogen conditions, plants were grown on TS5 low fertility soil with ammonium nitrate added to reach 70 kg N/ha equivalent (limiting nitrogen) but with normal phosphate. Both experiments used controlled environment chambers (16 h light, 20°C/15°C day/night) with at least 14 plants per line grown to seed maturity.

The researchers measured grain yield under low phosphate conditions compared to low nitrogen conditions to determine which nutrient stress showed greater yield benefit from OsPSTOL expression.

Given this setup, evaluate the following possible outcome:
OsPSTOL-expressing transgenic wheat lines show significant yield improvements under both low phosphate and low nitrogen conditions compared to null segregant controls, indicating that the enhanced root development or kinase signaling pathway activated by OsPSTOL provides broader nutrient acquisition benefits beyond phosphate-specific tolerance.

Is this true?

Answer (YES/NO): YES